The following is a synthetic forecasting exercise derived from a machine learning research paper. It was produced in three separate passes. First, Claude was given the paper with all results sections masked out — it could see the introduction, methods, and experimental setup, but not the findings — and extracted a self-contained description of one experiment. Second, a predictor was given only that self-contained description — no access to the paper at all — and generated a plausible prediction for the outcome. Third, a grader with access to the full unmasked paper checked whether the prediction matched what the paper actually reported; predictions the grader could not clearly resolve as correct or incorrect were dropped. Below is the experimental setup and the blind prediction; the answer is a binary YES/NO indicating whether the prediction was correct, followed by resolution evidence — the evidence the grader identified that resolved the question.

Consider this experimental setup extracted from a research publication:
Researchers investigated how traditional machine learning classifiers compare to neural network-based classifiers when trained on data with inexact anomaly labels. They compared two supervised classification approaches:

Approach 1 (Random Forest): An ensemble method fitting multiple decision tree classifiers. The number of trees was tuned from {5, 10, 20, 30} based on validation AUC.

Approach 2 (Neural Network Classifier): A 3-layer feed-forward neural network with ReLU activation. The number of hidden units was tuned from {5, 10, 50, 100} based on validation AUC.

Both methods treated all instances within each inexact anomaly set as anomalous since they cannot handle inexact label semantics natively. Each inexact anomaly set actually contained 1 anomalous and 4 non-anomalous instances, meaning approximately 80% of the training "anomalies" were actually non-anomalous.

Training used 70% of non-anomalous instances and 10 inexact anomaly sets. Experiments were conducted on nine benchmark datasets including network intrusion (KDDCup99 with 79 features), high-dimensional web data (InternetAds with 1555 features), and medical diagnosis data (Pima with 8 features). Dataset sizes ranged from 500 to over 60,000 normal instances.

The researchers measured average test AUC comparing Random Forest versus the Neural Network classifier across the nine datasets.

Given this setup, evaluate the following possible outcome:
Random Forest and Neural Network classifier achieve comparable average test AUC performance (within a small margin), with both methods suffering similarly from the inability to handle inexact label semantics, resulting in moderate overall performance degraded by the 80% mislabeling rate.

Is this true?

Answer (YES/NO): NO